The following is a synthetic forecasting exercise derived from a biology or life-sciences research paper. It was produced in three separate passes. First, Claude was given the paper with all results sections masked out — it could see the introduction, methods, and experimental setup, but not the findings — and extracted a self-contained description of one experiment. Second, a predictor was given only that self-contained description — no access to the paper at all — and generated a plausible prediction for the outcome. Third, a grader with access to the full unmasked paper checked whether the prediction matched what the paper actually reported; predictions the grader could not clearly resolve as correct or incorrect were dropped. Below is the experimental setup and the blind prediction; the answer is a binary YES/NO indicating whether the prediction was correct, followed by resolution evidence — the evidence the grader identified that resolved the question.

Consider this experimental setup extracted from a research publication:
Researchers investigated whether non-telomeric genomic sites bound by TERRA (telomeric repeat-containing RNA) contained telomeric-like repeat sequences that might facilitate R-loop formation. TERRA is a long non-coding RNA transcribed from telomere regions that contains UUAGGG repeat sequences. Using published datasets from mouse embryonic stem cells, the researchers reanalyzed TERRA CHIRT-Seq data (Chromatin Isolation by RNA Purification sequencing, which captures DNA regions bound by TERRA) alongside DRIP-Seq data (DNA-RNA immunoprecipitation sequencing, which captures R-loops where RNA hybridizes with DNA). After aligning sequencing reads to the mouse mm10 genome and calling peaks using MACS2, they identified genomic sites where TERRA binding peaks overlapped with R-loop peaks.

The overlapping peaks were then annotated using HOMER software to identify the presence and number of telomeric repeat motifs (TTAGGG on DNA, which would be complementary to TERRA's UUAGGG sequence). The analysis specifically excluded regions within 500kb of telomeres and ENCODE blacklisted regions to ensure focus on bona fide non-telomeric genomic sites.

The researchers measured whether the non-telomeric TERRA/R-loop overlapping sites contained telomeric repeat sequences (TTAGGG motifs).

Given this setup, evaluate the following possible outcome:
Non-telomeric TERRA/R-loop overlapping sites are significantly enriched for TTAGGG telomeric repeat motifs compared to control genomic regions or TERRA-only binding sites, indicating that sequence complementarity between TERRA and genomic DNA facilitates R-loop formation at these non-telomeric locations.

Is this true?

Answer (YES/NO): YES